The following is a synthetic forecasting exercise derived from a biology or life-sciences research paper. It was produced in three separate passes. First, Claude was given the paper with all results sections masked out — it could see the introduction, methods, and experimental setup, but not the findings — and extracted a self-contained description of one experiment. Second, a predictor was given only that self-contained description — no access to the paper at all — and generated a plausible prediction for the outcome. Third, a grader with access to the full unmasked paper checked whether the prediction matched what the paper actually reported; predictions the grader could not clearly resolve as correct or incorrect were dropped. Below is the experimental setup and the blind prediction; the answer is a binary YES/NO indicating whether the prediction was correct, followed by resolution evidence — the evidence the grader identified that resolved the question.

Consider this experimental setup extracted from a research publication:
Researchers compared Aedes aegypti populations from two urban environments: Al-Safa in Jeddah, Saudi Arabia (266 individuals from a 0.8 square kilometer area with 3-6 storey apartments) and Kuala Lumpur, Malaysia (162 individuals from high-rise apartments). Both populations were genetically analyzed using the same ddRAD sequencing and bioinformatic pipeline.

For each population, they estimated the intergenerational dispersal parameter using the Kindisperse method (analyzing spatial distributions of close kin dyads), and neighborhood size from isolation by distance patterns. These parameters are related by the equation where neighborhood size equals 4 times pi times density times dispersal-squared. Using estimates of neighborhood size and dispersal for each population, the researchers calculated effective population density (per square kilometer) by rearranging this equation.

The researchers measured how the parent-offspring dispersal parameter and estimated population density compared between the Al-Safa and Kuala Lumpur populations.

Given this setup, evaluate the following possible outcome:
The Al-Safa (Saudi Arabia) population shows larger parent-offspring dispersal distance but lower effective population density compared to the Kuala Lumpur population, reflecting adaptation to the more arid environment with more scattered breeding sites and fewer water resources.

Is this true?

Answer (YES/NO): NO